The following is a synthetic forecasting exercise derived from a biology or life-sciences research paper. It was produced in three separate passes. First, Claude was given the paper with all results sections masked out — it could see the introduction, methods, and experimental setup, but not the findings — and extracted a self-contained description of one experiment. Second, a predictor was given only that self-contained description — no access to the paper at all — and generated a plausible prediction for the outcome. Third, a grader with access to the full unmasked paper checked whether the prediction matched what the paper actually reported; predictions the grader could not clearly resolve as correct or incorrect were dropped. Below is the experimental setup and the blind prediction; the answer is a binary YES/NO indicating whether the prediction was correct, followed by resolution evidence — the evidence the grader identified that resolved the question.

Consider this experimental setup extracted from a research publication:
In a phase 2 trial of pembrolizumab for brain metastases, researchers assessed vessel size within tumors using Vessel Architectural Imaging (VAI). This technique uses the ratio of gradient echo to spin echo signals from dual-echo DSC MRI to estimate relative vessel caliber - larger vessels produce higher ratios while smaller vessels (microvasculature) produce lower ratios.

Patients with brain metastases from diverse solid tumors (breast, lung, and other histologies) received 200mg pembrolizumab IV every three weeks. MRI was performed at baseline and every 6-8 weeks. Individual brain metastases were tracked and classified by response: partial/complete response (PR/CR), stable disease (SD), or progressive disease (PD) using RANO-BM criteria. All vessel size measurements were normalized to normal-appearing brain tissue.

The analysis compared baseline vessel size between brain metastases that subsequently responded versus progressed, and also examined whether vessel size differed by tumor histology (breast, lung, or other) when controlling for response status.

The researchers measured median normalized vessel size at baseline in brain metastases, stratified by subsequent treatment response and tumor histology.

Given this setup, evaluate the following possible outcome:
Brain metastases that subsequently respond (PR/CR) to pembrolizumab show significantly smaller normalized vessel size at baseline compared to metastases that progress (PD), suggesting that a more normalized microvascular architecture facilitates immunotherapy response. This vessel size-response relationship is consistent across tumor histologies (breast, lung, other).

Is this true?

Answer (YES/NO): YES